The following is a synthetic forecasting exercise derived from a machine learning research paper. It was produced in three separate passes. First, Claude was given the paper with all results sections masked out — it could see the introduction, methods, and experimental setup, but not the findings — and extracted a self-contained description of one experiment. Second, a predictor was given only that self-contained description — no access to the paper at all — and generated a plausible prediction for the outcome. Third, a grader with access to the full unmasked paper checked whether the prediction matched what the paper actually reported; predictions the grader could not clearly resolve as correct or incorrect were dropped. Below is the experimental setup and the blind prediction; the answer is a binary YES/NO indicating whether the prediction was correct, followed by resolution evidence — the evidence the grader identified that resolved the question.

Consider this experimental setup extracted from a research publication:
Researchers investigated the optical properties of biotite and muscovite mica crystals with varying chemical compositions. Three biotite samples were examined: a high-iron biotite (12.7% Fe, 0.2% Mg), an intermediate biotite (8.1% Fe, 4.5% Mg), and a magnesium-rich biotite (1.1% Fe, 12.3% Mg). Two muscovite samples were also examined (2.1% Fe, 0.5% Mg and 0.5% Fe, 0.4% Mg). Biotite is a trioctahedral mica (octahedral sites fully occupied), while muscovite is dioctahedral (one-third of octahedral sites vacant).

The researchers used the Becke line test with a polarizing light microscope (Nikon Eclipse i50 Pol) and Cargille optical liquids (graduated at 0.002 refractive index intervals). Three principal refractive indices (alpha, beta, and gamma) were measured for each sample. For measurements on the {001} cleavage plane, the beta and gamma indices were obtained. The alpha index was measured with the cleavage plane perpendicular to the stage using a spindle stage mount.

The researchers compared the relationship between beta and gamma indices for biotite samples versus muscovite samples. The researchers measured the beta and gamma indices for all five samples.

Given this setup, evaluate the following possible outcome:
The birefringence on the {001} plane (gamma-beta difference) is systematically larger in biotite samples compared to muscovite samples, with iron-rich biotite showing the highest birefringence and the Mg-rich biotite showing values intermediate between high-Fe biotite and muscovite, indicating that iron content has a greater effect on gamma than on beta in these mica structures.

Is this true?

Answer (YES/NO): NO